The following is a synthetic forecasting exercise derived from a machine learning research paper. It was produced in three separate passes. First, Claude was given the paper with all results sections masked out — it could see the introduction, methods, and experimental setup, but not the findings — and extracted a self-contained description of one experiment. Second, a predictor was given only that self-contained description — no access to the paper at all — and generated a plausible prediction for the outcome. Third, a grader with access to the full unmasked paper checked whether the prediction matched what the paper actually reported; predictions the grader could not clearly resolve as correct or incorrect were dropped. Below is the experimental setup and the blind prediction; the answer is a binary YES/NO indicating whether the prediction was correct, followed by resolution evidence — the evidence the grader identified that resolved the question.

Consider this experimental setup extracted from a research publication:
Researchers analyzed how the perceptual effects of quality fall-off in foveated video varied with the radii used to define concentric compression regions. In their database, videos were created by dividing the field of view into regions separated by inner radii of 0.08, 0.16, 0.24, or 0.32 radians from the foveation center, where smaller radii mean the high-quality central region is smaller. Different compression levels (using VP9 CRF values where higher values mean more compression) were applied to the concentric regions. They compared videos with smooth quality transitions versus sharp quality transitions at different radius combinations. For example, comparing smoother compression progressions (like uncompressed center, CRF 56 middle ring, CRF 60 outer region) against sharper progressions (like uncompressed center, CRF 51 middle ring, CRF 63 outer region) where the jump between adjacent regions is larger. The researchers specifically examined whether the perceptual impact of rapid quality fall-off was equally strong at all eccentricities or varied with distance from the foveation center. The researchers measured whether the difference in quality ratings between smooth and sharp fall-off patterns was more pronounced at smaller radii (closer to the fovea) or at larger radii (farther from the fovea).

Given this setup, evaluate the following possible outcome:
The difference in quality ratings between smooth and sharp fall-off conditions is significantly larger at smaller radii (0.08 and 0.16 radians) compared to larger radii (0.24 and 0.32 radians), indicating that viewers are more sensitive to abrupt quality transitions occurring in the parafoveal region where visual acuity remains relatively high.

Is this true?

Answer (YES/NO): YES